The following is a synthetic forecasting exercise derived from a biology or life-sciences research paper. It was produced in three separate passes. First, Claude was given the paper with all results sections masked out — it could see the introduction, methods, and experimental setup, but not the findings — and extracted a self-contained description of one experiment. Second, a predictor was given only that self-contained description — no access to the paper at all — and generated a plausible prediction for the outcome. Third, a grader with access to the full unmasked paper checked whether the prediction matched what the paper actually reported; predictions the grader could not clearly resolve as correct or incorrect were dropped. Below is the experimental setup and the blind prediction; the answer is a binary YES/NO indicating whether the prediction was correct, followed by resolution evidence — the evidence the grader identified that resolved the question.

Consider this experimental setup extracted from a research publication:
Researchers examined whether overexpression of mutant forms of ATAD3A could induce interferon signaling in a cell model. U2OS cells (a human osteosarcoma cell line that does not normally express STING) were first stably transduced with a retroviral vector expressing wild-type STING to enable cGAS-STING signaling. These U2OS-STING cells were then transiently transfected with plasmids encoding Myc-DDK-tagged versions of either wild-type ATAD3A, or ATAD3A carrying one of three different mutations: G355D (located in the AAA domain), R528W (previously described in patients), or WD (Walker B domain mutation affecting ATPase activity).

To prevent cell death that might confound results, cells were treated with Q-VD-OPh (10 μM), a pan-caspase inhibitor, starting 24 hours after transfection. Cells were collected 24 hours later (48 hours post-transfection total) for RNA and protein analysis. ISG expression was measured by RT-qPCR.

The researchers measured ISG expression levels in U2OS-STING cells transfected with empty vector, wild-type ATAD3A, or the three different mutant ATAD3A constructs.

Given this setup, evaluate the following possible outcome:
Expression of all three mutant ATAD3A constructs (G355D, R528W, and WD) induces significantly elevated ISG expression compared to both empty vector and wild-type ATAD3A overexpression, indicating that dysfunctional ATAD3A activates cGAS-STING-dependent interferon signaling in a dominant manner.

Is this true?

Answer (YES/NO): YES